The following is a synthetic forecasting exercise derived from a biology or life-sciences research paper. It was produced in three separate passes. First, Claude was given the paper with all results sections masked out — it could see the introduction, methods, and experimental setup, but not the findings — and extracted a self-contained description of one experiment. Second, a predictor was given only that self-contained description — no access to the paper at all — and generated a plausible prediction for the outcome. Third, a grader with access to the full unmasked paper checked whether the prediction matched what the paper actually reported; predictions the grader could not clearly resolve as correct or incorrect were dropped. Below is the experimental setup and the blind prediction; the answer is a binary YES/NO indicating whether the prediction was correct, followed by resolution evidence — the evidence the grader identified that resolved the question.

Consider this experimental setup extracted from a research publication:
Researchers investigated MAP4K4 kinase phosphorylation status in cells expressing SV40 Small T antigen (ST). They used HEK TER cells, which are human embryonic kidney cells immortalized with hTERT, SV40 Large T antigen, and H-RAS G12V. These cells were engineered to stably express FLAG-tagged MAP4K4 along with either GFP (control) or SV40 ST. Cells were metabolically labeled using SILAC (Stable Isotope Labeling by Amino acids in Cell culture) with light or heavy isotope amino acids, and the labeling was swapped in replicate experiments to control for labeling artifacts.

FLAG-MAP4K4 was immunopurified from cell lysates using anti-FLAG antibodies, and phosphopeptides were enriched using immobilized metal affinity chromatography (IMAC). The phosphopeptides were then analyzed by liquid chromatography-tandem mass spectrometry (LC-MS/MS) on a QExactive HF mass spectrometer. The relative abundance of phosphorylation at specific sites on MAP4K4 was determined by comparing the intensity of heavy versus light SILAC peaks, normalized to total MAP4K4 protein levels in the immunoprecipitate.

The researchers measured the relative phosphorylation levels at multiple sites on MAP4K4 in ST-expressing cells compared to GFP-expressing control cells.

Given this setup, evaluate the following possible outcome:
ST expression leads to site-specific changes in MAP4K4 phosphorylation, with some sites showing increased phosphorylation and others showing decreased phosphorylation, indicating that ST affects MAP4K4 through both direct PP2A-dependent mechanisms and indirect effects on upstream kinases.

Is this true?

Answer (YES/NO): NO